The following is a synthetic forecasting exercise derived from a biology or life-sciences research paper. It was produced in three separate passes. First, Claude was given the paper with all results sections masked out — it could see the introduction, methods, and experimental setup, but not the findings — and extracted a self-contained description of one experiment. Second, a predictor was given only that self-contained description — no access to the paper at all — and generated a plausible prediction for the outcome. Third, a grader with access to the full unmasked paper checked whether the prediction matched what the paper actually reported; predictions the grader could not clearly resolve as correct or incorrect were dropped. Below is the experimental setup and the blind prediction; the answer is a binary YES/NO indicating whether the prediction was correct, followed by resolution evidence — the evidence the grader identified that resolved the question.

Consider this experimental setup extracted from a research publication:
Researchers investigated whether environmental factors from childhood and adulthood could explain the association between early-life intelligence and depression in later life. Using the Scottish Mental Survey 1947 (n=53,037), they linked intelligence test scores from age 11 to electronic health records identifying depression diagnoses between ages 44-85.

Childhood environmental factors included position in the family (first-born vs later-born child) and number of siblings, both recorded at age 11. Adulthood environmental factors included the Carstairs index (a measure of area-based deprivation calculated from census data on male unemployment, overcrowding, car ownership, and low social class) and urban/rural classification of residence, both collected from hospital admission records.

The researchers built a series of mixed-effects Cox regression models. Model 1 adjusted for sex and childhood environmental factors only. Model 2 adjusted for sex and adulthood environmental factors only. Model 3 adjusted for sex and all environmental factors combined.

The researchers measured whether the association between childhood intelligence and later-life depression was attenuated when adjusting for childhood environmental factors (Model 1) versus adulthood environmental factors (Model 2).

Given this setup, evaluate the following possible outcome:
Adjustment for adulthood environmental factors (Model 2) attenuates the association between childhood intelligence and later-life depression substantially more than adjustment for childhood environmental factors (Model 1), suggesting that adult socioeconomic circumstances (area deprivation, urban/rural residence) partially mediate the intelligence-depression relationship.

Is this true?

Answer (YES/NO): NO